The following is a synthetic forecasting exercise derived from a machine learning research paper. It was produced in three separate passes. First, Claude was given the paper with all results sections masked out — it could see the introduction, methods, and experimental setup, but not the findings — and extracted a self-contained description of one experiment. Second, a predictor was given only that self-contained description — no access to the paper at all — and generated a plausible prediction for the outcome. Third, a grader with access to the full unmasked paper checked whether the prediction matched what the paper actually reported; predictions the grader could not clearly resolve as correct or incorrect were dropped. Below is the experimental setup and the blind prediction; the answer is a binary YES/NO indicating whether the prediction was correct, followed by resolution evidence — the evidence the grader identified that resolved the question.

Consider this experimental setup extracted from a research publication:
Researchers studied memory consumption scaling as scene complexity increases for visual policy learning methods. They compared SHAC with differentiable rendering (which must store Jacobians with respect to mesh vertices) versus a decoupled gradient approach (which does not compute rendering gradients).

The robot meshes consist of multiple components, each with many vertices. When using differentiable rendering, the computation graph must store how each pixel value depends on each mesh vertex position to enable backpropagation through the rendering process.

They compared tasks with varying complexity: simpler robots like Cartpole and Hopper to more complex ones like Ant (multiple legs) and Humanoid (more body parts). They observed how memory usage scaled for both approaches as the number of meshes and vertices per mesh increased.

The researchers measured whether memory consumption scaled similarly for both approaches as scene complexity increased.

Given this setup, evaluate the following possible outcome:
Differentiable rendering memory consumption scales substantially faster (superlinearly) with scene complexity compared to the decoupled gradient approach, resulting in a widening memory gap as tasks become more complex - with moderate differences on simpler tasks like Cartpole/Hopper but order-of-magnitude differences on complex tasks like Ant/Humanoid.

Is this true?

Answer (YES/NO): NO